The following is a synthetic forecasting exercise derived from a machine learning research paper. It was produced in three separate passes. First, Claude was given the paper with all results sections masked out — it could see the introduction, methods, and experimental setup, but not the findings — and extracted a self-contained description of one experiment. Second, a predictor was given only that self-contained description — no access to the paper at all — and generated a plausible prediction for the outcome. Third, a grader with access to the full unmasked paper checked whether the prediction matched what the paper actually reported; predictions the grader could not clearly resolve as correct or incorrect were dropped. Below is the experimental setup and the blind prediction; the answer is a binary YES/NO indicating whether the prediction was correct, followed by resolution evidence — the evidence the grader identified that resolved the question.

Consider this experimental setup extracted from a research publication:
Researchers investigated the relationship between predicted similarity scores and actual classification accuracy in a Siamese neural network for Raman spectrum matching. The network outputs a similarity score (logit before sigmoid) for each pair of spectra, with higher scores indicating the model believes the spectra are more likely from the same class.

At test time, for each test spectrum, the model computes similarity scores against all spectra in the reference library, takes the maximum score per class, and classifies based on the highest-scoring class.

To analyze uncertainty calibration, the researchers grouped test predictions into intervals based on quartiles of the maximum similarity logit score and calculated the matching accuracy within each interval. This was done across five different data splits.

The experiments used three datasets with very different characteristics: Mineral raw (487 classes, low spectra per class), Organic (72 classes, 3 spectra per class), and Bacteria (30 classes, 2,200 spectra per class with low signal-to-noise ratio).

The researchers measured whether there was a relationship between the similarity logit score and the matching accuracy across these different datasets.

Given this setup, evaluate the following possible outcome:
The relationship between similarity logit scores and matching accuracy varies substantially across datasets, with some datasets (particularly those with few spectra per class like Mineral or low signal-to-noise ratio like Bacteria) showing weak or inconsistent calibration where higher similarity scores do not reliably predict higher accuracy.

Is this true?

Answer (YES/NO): NO